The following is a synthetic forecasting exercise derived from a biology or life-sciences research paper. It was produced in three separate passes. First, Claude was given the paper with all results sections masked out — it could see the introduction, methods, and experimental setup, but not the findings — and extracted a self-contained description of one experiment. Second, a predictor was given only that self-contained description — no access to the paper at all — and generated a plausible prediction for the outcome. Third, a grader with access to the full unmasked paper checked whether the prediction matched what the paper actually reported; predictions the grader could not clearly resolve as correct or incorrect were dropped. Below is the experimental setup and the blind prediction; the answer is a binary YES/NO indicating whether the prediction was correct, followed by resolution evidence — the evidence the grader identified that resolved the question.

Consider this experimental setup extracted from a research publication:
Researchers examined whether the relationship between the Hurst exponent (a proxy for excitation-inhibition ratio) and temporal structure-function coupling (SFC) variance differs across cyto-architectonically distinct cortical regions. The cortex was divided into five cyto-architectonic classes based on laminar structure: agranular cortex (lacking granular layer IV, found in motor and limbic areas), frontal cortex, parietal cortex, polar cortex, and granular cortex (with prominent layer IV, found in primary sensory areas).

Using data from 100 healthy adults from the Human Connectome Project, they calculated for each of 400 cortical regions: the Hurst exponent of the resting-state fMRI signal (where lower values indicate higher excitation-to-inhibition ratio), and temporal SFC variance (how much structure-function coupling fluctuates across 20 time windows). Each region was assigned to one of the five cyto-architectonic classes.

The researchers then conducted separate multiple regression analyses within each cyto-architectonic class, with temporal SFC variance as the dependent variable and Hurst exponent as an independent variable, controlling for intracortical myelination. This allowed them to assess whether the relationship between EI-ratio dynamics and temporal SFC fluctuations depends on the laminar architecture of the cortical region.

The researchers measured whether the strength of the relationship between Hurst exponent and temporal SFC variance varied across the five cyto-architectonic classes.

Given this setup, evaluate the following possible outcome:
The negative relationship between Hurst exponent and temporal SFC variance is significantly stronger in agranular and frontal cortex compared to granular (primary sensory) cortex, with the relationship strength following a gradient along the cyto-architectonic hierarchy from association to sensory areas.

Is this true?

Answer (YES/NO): NO